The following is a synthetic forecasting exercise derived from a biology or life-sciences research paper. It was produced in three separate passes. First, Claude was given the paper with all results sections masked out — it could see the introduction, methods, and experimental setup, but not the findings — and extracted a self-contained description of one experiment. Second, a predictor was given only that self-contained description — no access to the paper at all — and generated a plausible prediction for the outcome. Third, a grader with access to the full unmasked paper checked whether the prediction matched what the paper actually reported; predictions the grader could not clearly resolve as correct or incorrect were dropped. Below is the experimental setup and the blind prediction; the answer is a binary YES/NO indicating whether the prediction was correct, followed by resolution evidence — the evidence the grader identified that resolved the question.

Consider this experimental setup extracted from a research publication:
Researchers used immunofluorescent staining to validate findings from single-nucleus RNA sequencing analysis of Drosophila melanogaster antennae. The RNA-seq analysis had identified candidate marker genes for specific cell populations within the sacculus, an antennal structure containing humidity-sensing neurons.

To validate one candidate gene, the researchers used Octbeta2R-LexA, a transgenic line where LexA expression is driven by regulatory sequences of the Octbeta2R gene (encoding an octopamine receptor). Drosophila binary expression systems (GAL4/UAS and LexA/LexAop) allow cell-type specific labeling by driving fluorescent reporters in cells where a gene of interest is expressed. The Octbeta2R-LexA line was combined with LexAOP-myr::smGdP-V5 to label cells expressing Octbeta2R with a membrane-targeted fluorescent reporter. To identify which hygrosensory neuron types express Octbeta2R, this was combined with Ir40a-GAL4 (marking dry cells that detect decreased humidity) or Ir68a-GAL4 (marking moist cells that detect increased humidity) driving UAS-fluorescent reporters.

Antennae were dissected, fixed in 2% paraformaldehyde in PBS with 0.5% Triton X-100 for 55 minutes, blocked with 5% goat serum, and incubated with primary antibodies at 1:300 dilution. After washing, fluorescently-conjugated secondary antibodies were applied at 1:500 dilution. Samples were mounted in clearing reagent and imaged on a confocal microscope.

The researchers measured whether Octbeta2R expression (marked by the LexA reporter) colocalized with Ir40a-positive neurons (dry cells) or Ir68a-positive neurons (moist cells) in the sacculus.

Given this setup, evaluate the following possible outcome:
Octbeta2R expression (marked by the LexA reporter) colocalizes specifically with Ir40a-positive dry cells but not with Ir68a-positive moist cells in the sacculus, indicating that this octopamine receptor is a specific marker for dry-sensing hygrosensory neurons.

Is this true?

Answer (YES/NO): NO